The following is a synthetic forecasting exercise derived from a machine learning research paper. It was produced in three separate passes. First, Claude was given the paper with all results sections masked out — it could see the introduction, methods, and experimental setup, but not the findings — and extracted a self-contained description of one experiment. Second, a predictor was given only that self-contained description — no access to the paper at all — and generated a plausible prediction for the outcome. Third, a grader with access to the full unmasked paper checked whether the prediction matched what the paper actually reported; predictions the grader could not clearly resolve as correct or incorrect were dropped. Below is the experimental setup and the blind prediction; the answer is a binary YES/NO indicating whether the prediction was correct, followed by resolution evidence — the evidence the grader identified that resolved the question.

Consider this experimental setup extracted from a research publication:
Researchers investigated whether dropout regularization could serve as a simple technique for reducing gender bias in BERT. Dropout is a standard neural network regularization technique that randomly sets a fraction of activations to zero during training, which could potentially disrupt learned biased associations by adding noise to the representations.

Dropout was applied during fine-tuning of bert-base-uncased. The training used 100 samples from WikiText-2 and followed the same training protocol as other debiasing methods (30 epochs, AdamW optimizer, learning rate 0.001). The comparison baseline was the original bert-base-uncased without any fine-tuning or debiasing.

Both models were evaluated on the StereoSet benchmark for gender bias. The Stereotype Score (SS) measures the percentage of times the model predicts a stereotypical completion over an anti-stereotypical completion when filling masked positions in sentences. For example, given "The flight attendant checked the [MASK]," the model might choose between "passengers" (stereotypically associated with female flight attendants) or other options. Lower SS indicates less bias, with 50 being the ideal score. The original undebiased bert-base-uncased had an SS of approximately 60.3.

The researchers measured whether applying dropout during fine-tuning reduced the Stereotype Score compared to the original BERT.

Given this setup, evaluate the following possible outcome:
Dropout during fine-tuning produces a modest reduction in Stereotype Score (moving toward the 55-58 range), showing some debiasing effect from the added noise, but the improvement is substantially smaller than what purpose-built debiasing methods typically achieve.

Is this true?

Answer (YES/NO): NO